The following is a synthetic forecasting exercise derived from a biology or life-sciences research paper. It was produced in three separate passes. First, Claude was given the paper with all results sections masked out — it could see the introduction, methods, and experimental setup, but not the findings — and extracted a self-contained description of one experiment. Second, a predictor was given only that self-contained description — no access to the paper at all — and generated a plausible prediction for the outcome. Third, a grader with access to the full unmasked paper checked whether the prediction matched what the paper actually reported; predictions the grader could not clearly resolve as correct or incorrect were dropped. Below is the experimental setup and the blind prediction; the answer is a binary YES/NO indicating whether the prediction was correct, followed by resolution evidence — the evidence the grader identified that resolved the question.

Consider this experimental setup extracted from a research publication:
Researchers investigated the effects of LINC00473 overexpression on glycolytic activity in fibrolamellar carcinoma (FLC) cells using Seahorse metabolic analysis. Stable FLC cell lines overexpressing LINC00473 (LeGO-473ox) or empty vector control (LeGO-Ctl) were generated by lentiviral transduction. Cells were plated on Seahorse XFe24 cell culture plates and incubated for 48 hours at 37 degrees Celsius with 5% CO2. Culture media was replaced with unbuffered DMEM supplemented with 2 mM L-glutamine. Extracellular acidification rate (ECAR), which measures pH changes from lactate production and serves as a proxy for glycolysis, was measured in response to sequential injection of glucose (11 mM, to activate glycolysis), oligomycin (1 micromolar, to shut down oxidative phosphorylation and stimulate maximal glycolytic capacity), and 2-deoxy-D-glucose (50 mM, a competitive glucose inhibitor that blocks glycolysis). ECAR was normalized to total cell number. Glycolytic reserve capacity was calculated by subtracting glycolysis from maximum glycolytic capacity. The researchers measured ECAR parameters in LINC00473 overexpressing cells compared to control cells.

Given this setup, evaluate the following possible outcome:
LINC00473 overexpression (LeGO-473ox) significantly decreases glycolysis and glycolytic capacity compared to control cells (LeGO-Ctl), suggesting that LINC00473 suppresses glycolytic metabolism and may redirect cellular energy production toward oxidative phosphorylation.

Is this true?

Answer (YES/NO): NO